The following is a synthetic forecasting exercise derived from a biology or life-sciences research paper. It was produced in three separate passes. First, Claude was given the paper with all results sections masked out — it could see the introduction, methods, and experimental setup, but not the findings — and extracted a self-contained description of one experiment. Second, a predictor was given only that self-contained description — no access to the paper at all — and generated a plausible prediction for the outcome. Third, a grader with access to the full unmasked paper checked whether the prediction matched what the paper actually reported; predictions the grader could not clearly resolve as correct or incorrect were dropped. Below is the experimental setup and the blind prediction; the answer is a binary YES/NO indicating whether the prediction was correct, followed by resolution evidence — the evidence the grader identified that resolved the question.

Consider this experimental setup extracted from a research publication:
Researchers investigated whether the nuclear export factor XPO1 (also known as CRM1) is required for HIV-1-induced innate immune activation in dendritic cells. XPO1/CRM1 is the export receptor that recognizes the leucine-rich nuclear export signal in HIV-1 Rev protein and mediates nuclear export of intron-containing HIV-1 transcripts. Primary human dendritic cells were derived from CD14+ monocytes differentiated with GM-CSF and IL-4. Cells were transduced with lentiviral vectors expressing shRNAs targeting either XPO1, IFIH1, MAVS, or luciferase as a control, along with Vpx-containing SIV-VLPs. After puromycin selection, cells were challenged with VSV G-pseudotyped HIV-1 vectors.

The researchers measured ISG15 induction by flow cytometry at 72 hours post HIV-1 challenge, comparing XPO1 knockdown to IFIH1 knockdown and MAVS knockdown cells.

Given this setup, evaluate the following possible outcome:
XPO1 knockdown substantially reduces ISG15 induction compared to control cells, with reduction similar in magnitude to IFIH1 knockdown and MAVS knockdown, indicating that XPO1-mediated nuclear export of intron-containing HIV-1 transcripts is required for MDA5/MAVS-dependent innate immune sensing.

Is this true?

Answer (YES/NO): YES